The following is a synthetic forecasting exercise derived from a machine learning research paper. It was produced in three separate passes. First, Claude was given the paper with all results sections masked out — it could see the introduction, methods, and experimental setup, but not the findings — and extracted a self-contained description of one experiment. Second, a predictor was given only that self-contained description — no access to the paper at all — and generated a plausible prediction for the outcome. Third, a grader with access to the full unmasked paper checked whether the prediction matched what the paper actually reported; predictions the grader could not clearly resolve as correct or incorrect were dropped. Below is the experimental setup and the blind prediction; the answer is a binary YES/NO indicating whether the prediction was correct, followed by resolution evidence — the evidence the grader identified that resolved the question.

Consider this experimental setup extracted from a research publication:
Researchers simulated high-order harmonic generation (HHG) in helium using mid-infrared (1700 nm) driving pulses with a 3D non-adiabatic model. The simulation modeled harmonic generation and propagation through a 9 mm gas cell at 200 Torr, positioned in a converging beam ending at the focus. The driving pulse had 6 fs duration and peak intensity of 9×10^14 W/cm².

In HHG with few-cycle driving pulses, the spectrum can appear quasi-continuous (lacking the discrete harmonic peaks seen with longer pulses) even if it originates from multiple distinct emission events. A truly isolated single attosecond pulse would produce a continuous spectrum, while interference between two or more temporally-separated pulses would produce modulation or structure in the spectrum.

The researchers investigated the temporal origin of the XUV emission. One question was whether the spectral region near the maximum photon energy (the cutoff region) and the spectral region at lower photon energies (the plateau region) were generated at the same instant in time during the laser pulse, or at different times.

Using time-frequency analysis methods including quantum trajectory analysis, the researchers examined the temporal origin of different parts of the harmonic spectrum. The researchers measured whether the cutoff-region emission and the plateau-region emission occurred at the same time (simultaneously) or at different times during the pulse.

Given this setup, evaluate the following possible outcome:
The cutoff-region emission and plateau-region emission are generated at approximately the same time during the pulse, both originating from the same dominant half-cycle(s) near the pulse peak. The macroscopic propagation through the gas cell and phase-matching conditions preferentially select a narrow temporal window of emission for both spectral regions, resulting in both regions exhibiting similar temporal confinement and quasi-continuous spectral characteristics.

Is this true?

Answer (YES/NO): NO